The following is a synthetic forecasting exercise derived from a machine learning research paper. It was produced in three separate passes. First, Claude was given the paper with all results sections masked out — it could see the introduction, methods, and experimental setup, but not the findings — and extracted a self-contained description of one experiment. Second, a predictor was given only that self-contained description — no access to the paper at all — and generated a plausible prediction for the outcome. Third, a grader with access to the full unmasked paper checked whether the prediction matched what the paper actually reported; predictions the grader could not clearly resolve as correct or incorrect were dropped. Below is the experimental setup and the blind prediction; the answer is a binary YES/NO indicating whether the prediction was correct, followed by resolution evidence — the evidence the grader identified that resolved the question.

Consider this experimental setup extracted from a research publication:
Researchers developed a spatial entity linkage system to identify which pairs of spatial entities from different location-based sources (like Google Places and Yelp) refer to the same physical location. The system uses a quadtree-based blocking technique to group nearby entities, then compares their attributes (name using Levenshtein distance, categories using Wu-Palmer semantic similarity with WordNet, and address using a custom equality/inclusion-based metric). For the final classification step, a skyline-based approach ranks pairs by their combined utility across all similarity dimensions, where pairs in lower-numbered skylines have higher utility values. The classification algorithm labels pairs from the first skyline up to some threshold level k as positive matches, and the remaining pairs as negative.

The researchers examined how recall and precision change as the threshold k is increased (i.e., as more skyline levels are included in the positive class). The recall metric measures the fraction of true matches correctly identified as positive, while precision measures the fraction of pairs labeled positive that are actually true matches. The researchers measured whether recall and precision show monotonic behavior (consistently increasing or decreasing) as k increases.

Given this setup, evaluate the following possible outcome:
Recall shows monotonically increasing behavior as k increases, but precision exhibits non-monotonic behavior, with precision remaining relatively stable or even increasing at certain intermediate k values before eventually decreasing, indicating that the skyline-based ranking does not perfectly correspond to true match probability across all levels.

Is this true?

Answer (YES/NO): NO